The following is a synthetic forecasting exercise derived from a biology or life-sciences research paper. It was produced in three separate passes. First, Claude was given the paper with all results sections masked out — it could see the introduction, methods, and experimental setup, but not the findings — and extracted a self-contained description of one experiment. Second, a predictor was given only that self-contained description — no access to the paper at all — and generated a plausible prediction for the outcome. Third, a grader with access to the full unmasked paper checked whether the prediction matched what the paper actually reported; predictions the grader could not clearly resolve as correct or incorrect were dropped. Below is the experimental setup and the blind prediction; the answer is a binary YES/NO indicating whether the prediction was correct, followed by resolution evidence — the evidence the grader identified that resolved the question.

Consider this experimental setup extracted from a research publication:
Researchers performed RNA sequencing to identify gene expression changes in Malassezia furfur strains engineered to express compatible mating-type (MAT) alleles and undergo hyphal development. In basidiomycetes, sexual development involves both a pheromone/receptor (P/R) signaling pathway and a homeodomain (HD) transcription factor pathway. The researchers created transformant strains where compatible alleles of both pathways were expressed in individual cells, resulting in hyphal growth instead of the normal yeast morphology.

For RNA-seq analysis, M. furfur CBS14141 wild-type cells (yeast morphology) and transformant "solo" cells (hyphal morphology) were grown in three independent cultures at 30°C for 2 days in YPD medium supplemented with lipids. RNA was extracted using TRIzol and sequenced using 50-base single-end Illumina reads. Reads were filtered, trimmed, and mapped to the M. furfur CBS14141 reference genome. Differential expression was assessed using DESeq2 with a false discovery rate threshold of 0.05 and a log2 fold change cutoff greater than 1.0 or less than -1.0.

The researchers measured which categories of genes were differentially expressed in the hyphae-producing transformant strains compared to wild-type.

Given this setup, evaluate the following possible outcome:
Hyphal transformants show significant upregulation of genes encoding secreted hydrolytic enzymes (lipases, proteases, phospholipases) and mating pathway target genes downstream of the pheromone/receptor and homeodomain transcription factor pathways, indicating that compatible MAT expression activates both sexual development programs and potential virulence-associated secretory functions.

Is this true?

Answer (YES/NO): YES